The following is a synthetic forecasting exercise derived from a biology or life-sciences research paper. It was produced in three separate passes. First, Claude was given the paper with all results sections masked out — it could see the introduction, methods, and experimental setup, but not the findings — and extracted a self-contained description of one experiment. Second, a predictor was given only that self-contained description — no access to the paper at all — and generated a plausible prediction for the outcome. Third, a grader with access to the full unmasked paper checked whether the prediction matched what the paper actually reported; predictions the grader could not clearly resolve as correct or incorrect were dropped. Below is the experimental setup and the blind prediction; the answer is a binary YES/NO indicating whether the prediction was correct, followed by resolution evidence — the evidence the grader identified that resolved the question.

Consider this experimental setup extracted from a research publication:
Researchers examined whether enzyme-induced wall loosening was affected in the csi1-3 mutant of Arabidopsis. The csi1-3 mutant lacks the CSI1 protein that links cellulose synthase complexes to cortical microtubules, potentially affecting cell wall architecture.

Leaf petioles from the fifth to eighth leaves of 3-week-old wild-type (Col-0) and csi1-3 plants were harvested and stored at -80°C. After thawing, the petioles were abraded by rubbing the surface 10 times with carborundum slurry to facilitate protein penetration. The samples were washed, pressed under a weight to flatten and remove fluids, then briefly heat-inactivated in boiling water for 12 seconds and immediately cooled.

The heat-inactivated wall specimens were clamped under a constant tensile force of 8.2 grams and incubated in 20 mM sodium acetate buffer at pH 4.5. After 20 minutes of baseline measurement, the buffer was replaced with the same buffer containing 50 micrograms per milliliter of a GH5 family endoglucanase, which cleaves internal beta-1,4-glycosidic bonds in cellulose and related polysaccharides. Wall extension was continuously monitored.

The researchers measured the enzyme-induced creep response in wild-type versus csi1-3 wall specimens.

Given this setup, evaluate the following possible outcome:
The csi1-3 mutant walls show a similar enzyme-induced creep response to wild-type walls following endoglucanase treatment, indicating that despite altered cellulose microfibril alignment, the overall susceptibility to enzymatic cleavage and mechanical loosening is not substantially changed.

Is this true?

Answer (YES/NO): NO